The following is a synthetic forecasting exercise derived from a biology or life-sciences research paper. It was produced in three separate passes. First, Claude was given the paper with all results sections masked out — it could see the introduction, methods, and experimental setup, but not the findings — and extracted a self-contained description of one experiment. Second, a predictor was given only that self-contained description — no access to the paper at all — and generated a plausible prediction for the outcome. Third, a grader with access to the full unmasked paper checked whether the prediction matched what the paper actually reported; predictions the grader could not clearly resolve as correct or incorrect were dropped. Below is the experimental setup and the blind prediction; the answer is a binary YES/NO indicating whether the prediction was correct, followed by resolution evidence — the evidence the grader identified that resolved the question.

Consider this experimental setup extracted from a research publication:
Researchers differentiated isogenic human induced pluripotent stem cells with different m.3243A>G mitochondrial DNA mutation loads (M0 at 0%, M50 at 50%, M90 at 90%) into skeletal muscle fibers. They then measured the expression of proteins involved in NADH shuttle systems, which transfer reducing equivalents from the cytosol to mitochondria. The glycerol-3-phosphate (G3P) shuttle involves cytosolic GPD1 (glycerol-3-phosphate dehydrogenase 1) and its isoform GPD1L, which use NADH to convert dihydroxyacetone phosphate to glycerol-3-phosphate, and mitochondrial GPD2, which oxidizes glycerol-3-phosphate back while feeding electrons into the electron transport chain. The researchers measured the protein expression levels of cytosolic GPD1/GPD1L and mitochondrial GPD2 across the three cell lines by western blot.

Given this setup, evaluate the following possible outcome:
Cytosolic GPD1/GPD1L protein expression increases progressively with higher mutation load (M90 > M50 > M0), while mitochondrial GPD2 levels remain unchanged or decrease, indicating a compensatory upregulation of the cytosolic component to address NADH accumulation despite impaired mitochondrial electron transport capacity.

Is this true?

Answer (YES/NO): YES